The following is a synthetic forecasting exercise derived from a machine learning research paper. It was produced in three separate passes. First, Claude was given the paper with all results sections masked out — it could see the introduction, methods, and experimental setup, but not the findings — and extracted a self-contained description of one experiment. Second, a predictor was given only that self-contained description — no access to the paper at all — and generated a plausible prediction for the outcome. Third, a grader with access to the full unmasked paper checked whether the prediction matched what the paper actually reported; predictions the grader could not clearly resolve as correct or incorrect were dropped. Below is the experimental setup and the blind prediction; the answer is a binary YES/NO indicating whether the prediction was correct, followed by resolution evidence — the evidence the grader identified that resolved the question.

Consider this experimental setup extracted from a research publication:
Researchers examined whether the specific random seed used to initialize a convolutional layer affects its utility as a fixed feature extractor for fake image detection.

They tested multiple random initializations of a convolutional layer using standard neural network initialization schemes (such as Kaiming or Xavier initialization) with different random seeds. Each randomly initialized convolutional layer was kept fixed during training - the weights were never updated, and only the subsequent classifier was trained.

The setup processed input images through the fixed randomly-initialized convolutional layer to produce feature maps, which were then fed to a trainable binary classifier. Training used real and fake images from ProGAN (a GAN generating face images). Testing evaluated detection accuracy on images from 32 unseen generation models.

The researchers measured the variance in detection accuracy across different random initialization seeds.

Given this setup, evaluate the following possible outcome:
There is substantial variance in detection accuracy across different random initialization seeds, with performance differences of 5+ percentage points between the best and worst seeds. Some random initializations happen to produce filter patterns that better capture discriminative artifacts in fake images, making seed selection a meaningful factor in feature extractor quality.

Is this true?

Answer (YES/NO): NO